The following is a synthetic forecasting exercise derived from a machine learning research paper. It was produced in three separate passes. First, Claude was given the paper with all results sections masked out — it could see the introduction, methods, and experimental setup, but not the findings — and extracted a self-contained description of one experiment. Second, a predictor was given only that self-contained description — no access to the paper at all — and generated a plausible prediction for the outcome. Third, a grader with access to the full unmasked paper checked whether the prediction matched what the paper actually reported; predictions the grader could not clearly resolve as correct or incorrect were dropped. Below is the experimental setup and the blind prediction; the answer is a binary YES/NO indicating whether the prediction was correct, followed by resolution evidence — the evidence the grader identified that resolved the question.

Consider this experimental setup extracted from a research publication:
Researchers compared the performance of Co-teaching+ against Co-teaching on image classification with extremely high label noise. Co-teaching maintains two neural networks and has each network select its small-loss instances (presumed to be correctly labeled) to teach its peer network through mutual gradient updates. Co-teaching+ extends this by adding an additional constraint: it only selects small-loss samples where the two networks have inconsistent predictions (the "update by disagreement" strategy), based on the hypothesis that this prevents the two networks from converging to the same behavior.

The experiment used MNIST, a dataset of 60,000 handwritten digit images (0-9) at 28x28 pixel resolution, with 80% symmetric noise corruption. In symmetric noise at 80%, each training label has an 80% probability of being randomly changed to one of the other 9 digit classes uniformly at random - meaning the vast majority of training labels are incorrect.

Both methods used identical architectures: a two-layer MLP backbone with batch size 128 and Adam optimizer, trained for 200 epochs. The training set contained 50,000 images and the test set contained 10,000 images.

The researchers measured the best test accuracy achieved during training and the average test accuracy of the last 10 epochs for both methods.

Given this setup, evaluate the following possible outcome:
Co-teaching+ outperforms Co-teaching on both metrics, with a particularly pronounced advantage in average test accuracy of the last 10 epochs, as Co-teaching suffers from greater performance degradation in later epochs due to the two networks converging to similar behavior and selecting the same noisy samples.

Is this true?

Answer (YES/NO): NO